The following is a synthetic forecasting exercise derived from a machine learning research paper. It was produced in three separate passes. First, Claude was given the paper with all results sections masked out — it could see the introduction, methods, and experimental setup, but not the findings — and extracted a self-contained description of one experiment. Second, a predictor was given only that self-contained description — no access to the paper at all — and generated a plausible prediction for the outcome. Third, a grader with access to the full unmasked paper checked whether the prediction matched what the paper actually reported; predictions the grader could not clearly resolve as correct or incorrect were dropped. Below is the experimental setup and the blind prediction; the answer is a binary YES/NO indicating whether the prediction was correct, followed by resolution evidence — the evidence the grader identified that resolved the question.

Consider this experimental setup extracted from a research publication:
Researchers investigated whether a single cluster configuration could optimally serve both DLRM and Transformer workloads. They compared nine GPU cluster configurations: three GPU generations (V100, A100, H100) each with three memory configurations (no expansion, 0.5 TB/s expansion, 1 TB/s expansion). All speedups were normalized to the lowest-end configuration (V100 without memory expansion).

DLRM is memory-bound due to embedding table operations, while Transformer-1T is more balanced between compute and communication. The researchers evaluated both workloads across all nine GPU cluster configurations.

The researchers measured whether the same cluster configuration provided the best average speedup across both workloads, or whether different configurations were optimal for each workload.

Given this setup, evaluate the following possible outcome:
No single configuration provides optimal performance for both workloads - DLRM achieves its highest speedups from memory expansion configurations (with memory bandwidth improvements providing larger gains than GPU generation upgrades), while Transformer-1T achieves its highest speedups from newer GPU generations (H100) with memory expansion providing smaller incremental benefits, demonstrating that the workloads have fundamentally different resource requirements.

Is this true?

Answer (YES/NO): NO